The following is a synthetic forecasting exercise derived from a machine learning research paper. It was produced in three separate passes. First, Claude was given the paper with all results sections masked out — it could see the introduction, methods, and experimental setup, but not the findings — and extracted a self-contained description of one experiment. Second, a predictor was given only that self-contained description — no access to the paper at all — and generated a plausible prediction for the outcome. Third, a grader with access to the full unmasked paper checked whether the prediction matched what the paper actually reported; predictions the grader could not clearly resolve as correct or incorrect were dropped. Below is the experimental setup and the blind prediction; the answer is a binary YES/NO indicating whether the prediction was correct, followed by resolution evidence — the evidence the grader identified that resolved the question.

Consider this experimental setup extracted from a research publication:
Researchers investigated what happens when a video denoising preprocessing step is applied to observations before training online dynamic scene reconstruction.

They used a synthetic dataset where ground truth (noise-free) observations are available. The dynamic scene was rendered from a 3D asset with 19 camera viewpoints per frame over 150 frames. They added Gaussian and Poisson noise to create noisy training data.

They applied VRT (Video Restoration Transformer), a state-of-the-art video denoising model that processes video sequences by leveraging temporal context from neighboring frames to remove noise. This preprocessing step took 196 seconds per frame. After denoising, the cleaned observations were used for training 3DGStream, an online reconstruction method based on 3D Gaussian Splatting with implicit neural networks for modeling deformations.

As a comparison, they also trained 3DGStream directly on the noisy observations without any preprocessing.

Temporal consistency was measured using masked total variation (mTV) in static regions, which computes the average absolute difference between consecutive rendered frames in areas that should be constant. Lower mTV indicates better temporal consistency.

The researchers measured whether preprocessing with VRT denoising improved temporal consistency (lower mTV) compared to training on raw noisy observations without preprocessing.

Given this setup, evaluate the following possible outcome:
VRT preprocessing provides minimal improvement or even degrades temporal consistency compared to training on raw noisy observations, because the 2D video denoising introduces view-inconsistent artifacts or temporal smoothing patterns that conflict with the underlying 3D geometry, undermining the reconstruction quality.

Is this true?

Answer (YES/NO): NO